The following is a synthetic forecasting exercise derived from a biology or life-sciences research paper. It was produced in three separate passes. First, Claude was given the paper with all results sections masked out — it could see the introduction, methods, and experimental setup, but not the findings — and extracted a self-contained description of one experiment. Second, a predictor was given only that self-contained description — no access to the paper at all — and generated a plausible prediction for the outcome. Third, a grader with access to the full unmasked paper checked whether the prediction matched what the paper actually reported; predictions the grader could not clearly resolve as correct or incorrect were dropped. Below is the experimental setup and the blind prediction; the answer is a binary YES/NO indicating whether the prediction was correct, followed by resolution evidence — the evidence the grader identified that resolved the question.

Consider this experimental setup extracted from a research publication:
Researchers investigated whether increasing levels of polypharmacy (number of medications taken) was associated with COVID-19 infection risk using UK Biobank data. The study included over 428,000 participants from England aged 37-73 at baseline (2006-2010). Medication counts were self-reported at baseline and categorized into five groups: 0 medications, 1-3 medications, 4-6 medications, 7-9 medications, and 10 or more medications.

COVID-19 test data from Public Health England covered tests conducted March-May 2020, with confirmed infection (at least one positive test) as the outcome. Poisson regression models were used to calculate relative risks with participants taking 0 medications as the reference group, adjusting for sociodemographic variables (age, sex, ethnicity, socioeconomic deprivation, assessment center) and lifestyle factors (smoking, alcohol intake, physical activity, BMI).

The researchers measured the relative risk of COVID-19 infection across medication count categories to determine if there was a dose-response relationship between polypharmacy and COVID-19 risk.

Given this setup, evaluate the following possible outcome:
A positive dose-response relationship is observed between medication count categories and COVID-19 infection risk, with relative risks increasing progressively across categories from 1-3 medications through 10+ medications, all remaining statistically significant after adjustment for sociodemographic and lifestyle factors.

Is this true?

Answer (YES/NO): NO